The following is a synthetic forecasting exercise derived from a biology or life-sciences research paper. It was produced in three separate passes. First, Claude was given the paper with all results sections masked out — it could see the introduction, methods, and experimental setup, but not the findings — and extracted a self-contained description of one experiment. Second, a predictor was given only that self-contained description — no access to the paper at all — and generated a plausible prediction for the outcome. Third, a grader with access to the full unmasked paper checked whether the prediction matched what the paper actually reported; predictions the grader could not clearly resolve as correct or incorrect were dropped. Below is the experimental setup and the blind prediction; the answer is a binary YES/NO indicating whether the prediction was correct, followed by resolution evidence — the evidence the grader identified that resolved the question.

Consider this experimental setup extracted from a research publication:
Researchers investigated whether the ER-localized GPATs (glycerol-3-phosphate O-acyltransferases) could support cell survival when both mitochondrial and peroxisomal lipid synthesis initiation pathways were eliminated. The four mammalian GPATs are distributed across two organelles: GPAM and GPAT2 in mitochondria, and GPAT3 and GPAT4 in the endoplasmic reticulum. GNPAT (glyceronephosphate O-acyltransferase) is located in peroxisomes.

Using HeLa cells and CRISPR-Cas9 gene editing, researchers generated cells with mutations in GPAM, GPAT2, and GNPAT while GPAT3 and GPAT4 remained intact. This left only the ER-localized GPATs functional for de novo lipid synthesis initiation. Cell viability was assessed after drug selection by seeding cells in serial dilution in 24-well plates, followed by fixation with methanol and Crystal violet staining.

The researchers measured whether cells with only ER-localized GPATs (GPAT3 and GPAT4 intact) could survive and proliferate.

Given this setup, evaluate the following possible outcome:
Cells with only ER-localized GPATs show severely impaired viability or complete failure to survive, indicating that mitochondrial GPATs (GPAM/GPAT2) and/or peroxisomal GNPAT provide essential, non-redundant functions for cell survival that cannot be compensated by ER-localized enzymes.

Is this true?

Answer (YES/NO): NO